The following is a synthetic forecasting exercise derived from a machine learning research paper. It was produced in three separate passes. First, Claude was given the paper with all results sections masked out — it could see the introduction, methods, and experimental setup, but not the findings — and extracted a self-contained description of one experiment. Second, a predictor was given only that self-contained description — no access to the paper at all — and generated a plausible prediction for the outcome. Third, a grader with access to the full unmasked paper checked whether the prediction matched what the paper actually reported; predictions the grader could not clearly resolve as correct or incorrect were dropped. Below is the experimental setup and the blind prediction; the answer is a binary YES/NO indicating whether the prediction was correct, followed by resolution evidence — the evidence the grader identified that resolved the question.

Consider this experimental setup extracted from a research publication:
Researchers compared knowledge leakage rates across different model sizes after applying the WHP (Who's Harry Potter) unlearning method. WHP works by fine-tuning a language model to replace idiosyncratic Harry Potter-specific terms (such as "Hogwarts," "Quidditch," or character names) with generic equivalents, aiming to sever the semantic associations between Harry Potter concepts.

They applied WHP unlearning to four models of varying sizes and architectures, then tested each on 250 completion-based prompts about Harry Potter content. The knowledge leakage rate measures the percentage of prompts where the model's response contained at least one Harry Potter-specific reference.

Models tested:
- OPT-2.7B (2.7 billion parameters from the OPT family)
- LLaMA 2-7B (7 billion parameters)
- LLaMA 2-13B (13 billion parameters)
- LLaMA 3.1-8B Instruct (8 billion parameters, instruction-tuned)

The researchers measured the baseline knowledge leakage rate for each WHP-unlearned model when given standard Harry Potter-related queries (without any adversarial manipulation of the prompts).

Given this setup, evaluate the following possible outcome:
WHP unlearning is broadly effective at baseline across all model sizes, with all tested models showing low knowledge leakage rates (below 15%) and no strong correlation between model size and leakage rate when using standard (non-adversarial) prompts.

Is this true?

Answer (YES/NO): NO